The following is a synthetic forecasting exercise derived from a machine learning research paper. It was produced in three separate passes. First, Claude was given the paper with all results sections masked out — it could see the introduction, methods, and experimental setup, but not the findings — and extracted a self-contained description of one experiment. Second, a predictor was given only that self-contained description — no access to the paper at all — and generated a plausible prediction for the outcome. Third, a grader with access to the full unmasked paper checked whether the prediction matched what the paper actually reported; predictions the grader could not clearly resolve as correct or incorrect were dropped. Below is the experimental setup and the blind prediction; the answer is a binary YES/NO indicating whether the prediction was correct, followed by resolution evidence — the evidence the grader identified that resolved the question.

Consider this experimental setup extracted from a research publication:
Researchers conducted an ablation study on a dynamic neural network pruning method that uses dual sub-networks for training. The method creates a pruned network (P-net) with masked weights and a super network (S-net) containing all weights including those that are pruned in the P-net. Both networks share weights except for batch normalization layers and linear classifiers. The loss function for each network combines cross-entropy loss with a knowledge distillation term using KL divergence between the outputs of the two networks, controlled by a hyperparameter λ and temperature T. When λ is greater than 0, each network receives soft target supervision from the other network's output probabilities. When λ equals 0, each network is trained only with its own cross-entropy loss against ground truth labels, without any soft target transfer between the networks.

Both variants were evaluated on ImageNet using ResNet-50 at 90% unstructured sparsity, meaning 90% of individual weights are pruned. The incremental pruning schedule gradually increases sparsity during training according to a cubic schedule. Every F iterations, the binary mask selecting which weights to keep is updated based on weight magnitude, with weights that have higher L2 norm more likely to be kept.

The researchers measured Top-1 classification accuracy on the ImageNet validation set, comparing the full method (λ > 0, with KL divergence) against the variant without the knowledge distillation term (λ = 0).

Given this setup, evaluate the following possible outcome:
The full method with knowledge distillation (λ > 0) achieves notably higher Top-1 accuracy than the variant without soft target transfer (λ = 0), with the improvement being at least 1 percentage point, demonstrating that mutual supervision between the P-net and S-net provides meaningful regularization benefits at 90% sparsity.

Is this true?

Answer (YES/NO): NO